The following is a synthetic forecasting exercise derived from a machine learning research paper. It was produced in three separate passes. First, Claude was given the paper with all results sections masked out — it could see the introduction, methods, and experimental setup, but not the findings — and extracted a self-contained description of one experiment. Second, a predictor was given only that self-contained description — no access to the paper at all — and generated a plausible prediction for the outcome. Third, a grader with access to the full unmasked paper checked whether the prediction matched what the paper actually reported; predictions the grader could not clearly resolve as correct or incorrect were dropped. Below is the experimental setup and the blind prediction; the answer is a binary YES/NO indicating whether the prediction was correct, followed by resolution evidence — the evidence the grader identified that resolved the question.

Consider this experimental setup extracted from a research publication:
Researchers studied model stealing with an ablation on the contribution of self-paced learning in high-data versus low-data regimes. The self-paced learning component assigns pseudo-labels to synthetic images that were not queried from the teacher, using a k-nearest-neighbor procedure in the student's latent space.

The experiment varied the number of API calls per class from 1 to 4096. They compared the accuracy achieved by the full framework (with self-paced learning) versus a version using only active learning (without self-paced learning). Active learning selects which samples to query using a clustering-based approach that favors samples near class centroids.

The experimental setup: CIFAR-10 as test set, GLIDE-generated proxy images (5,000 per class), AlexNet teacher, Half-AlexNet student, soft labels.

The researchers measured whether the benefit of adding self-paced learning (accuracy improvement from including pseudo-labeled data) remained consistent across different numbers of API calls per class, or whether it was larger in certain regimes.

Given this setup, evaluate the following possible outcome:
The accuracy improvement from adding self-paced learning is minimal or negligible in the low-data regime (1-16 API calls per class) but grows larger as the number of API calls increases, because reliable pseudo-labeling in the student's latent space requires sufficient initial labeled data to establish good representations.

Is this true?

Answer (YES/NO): NO